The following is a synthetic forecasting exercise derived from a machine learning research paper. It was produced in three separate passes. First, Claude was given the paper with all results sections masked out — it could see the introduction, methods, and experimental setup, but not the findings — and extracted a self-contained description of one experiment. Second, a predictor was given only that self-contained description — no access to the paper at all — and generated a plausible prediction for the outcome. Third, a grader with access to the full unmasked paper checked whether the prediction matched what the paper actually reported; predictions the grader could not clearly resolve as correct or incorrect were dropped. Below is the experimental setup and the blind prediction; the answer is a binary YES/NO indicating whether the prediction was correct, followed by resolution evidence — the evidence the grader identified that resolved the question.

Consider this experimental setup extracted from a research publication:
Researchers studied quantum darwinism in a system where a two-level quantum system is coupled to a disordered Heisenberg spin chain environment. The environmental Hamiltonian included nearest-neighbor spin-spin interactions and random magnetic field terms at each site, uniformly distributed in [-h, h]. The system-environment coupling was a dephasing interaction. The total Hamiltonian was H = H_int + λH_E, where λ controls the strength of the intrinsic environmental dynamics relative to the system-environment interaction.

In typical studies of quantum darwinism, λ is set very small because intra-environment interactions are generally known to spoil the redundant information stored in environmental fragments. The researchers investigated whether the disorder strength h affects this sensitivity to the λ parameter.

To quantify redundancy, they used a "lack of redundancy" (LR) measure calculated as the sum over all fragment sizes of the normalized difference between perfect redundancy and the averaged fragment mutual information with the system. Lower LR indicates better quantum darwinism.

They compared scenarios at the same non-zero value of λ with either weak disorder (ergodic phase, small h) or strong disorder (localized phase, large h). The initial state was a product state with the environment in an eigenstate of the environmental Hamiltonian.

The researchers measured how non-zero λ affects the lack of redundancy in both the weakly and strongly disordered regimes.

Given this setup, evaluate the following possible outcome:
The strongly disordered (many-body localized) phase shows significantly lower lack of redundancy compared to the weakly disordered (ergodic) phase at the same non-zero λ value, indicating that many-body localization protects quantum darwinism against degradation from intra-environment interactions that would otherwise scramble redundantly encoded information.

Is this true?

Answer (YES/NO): YES